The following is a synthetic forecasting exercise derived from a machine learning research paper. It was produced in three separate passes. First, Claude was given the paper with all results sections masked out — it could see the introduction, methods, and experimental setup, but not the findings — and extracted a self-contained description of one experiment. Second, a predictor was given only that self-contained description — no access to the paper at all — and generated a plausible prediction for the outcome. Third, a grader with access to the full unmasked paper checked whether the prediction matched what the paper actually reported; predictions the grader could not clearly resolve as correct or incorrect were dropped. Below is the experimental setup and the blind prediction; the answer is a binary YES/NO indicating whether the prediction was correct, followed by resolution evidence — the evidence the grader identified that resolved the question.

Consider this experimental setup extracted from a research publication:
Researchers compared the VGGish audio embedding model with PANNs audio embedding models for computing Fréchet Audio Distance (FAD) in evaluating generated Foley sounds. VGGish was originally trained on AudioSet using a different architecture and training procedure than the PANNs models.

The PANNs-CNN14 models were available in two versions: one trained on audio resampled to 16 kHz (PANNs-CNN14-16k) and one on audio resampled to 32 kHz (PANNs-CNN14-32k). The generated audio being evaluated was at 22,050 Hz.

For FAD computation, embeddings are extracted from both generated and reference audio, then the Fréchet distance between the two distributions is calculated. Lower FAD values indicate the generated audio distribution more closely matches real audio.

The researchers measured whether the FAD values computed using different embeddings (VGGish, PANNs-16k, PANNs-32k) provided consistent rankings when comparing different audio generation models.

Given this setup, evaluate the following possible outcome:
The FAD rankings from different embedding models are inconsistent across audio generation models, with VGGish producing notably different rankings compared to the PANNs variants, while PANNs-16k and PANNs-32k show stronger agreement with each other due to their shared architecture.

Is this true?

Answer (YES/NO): YES